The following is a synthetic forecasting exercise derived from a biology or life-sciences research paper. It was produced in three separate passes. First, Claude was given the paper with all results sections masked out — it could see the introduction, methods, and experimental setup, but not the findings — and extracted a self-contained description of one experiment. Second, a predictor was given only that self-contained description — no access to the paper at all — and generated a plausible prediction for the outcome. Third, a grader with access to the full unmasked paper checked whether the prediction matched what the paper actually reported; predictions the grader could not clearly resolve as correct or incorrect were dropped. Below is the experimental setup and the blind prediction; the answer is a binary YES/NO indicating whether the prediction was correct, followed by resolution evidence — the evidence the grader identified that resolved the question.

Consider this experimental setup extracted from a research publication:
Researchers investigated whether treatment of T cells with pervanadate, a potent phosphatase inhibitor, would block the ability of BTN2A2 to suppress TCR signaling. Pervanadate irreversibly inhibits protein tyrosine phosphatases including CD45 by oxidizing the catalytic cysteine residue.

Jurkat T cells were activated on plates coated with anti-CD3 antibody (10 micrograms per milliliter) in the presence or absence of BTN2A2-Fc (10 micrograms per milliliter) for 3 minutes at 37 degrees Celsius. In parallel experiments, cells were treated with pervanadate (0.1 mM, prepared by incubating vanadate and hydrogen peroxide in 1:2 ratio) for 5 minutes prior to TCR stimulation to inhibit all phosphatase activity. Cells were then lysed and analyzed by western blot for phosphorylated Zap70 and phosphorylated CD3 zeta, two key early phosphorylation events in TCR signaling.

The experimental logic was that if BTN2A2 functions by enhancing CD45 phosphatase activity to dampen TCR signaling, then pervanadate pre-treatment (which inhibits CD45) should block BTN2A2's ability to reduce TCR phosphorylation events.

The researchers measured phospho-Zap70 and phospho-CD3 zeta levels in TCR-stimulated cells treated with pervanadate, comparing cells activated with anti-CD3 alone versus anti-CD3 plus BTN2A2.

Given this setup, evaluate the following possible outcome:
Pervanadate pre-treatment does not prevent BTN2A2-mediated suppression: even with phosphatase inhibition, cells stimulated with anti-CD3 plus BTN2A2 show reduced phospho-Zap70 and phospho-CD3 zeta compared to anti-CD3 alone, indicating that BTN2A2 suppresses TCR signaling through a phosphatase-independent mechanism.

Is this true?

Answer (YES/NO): NO